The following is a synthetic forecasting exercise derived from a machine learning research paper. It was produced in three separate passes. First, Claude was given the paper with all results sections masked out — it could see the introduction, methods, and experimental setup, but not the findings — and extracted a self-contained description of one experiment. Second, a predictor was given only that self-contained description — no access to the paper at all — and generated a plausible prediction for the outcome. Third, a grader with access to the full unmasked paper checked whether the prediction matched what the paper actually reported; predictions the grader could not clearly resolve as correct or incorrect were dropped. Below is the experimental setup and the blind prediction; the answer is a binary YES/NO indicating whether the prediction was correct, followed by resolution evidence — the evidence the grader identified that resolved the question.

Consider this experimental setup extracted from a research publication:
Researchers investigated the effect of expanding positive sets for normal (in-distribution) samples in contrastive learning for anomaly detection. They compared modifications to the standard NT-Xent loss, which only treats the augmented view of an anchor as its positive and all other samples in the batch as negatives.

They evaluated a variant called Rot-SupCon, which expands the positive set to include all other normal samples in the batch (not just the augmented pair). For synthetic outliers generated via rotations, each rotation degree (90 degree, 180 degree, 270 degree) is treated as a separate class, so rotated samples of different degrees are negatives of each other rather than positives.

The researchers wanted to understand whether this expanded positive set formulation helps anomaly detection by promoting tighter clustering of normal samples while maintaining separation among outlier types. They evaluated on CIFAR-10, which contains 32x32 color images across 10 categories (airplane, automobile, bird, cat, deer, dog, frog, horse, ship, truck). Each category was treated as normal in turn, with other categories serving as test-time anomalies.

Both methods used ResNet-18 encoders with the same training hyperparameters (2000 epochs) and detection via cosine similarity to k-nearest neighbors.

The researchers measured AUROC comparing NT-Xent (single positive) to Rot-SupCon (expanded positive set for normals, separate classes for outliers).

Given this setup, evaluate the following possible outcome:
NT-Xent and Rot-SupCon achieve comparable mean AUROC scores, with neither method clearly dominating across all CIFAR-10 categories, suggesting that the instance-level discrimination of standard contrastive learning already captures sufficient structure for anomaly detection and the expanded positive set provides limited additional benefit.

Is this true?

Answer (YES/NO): NO